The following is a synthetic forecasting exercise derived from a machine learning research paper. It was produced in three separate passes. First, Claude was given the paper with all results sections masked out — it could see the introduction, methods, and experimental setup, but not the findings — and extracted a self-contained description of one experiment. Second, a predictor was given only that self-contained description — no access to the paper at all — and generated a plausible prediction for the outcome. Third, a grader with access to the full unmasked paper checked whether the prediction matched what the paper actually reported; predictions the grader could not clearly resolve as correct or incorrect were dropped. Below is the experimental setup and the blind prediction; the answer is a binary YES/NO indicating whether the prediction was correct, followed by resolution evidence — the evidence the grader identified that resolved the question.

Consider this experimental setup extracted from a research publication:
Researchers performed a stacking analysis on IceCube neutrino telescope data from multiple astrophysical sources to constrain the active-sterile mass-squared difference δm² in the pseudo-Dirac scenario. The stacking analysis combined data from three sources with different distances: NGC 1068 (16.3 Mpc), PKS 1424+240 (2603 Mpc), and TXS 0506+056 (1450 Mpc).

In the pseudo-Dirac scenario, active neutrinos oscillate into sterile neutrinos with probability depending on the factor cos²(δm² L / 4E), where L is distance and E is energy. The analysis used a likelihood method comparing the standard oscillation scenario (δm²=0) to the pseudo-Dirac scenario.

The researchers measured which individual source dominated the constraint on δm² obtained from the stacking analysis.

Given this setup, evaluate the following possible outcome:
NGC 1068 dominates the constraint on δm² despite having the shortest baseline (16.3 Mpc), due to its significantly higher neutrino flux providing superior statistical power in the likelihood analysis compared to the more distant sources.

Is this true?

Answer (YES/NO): NO